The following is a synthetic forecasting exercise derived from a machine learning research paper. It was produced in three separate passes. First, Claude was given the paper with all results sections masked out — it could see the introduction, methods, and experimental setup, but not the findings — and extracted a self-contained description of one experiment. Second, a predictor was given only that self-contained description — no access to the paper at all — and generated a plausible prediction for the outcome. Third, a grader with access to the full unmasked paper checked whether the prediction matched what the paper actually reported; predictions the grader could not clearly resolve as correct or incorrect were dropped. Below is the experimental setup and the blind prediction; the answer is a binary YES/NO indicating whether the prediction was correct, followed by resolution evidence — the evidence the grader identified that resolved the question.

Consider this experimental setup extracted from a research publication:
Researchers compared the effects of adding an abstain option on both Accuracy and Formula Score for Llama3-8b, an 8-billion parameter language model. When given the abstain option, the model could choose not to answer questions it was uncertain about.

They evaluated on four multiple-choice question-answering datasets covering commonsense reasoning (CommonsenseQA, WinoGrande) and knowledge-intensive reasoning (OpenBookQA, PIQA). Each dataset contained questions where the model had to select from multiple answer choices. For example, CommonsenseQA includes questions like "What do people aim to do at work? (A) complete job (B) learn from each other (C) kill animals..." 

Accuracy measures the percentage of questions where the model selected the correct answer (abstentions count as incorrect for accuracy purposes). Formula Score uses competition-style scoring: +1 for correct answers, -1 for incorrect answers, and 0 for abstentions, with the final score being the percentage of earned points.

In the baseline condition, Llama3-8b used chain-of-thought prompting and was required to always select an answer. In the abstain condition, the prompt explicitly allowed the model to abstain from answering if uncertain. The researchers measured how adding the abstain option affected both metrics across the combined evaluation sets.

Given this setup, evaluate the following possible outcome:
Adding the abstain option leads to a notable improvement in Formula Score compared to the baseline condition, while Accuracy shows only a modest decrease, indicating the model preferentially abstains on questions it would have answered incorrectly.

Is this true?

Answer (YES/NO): NO